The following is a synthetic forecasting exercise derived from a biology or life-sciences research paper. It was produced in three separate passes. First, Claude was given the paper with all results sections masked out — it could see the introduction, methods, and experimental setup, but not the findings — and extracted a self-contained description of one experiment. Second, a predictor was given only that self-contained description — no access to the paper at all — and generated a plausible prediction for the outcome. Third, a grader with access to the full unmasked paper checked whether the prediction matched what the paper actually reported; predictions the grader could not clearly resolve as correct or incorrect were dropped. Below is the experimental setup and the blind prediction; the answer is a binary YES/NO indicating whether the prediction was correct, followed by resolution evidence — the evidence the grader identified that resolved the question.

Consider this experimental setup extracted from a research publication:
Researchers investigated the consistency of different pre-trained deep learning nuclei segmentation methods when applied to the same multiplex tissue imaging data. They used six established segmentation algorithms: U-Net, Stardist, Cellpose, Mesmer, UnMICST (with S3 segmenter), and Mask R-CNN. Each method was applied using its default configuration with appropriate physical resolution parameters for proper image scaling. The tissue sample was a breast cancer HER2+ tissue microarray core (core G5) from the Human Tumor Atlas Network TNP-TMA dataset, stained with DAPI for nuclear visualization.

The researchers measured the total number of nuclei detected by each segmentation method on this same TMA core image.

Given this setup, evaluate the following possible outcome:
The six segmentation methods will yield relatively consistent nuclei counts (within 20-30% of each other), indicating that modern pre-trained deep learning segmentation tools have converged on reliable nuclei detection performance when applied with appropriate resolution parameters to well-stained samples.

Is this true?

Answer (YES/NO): NO